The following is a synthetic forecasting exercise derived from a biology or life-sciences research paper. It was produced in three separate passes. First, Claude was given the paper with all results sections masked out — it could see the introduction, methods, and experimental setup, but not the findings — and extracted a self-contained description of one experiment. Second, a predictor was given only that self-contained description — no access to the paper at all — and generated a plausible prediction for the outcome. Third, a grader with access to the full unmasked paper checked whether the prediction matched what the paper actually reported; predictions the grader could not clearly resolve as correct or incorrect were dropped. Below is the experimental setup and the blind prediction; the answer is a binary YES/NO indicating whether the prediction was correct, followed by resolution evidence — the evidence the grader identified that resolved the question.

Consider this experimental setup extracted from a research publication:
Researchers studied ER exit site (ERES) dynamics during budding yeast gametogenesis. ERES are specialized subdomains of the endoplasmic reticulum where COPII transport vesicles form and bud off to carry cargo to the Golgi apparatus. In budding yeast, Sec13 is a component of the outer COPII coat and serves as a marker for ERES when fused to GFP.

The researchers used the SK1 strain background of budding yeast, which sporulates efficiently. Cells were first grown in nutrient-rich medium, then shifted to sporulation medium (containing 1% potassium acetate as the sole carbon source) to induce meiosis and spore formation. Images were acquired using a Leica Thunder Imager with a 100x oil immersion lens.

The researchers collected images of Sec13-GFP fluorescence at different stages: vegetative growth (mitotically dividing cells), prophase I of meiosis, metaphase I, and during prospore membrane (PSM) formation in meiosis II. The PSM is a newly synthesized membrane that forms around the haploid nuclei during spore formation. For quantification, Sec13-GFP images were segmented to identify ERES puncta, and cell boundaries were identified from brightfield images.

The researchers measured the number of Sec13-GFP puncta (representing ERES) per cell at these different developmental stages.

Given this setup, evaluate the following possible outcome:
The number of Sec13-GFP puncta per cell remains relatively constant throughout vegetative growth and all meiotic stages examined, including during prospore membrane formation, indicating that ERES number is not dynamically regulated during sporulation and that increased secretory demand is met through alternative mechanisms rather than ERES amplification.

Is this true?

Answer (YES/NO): NO